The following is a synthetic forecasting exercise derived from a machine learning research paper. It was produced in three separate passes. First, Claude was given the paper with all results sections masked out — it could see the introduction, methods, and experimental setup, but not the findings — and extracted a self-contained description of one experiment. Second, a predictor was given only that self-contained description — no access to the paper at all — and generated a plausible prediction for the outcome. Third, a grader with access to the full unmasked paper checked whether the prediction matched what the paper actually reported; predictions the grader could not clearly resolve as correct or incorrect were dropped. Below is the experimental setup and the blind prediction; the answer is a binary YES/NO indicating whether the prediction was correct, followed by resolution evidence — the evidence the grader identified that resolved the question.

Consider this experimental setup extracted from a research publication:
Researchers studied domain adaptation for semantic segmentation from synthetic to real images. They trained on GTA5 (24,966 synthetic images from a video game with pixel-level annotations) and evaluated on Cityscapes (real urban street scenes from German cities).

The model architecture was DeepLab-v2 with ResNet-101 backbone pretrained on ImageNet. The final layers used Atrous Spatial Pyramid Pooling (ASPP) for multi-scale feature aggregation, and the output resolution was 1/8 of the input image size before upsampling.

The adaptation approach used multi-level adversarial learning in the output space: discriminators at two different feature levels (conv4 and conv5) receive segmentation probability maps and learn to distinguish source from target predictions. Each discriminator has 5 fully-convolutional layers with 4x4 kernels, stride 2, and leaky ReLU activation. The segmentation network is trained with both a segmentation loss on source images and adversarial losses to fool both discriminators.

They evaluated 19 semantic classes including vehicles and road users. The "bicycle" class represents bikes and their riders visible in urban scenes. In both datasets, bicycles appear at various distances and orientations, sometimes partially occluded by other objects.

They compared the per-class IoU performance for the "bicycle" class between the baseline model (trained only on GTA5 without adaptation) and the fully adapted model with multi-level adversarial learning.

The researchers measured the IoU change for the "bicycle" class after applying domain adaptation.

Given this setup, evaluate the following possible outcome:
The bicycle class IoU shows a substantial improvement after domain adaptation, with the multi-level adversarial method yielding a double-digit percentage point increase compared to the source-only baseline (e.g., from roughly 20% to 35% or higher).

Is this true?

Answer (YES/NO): NO